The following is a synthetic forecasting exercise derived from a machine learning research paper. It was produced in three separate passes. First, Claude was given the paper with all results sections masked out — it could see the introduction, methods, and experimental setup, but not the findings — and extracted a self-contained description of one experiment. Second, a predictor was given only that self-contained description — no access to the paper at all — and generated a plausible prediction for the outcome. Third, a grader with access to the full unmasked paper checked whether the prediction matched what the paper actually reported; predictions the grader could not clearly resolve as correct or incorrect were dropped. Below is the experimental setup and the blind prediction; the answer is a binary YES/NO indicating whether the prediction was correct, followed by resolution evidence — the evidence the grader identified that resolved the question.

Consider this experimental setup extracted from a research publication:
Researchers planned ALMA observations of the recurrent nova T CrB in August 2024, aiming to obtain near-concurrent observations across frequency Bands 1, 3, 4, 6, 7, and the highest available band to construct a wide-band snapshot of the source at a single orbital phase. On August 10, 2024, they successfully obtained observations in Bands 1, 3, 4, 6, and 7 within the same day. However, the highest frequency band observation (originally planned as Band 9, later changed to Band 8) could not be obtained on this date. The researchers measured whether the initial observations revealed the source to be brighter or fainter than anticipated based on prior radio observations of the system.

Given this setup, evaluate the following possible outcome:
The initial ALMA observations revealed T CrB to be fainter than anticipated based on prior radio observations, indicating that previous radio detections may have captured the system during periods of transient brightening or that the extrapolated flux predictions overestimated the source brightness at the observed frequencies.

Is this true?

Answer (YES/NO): YES